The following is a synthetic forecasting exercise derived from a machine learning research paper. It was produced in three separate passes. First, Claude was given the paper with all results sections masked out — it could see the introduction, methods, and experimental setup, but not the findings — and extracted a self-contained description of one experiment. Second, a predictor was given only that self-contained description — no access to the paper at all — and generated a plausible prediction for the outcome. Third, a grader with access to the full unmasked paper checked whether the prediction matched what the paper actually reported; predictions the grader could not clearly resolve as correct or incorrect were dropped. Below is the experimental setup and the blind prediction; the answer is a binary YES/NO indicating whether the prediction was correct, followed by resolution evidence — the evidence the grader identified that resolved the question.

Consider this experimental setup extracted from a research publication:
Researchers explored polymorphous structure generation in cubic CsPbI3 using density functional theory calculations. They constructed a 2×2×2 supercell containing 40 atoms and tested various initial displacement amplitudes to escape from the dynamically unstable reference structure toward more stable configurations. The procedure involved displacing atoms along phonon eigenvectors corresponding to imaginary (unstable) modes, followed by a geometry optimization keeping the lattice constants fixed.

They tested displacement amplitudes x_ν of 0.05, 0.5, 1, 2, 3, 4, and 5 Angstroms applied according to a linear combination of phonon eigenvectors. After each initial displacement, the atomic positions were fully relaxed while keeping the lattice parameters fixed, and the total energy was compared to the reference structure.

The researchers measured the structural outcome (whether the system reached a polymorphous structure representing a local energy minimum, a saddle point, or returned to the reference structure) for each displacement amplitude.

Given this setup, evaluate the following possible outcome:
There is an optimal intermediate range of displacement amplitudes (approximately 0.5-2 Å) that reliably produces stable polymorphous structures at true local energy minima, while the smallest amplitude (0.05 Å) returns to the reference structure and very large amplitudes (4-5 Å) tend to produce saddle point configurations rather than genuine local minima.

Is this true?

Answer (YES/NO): NO